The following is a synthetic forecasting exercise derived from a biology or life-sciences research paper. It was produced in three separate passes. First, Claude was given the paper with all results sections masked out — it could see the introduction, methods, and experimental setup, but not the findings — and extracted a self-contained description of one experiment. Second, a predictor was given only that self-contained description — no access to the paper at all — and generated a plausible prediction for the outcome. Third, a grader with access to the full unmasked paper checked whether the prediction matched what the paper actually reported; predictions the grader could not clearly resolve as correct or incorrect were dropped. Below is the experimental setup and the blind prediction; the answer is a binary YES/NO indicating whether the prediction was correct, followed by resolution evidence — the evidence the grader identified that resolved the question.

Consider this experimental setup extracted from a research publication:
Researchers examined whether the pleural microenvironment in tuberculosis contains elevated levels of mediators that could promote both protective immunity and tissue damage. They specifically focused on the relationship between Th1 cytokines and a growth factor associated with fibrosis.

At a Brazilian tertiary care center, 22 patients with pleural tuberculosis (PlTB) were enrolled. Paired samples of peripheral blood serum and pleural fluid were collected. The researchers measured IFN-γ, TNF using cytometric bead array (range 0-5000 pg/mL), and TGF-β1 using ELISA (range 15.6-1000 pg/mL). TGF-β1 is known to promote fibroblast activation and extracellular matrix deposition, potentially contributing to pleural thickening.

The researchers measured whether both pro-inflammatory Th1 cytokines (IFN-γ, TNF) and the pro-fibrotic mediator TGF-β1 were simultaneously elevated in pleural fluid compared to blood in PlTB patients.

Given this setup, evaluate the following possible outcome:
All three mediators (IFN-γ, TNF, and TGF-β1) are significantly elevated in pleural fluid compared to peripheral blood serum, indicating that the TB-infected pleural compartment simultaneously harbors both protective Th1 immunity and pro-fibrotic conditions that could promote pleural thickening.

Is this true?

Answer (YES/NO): NO